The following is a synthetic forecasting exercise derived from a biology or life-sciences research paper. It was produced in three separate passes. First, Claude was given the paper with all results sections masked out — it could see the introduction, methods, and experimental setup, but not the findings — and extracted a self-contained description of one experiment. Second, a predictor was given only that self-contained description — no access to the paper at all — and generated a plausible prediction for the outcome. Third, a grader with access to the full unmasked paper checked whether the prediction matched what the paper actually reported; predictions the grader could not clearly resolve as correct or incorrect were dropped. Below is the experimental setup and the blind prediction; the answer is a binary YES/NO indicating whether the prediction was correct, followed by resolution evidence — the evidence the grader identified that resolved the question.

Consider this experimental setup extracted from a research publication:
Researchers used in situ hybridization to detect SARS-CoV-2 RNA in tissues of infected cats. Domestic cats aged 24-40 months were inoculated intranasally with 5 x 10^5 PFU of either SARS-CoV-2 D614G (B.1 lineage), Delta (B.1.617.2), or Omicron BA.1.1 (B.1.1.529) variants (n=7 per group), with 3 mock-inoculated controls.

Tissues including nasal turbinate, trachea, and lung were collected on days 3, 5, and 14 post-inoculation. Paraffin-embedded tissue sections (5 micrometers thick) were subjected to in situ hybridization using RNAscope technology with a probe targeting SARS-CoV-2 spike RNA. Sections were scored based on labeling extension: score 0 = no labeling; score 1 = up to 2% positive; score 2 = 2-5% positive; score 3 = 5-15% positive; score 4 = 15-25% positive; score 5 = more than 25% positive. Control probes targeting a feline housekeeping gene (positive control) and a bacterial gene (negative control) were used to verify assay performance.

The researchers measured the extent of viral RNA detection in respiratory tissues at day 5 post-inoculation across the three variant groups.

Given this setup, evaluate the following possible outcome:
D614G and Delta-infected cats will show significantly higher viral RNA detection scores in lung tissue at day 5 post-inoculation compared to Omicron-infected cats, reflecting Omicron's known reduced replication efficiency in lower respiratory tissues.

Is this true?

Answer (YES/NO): YES